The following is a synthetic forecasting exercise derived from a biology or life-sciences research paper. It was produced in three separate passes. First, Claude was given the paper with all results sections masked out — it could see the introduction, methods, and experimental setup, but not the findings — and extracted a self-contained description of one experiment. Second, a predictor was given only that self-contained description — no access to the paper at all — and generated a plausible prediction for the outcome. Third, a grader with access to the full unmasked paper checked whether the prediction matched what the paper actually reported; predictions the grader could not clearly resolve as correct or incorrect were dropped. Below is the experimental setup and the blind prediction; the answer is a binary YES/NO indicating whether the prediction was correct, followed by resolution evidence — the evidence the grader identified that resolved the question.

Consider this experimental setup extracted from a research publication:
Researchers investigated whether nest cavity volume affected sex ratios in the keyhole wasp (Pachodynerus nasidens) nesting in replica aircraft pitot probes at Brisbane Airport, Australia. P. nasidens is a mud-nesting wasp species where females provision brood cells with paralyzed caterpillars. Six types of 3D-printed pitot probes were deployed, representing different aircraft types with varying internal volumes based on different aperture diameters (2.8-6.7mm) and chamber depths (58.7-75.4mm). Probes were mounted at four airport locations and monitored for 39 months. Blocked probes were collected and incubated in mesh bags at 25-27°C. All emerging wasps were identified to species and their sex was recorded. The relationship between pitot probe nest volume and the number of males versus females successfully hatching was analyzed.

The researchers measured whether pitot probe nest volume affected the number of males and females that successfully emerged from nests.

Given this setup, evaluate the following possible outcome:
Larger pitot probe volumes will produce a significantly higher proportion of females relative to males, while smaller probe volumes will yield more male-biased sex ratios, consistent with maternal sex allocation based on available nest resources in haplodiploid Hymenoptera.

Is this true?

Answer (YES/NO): NO